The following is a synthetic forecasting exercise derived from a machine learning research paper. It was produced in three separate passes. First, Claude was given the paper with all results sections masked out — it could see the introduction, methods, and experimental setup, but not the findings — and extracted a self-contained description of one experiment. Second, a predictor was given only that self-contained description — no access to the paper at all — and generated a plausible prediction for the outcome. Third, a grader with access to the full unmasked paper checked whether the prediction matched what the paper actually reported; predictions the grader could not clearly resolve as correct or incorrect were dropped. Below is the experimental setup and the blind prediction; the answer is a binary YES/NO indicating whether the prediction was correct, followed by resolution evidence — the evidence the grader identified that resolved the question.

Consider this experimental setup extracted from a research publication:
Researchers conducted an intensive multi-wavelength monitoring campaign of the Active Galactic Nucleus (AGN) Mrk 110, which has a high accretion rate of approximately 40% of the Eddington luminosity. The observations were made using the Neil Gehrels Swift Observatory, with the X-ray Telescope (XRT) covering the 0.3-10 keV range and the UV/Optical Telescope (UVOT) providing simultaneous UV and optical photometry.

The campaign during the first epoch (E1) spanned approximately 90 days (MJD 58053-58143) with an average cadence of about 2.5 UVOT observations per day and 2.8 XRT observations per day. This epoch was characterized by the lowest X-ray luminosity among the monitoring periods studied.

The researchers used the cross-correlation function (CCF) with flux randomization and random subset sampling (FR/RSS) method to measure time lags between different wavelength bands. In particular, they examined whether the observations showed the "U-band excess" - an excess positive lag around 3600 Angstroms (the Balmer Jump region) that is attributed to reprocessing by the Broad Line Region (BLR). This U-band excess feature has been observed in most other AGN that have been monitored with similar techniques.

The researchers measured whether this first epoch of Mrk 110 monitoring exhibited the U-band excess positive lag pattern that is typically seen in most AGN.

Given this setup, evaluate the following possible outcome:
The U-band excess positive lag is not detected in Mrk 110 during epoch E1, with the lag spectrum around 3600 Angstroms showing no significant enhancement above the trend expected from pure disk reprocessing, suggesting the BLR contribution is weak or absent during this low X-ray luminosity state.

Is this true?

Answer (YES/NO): YES